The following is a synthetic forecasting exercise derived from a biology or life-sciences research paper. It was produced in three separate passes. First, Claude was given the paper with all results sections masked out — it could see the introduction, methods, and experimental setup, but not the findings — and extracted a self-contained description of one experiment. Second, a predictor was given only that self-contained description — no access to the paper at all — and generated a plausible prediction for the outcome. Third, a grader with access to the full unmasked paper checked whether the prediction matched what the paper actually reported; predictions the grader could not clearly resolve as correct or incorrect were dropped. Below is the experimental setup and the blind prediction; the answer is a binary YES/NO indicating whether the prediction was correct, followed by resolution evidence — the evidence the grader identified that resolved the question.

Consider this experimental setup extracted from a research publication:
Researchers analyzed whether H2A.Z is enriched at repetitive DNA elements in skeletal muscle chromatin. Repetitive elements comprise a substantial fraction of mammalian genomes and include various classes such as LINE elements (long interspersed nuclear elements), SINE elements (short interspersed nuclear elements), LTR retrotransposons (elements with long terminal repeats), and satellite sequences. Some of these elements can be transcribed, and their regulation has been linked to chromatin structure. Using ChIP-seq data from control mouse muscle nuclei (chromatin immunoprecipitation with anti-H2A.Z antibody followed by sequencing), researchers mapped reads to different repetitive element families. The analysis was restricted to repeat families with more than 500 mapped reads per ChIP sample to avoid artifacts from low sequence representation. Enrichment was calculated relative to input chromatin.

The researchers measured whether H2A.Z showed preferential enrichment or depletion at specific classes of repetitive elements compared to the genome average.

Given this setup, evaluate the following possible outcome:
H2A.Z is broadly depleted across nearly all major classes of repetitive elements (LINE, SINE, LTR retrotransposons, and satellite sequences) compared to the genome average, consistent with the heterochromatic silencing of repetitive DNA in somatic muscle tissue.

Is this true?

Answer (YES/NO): NO